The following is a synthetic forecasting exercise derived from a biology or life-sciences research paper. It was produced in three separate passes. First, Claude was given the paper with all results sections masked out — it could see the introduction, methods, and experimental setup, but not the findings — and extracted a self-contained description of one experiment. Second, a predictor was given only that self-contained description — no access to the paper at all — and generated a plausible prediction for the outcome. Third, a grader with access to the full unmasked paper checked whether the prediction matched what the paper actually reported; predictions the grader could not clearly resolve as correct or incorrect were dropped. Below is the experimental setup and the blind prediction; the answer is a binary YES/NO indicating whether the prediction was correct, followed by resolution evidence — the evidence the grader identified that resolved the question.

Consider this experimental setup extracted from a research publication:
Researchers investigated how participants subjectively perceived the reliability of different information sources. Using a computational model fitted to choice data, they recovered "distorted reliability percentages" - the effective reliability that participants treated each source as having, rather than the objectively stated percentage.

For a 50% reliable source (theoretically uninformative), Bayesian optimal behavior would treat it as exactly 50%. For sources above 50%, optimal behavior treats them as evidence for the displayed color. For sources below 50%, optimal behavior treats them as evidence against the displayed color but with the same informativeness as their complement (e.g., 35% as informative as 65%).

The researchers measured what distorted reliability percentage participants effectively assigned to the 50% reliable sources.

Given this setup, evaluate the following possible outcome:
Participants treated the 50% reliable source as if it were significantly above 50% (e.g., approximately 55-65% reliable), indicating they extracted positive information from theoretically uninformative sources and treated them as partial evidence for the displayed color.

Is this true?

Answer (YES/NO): YES